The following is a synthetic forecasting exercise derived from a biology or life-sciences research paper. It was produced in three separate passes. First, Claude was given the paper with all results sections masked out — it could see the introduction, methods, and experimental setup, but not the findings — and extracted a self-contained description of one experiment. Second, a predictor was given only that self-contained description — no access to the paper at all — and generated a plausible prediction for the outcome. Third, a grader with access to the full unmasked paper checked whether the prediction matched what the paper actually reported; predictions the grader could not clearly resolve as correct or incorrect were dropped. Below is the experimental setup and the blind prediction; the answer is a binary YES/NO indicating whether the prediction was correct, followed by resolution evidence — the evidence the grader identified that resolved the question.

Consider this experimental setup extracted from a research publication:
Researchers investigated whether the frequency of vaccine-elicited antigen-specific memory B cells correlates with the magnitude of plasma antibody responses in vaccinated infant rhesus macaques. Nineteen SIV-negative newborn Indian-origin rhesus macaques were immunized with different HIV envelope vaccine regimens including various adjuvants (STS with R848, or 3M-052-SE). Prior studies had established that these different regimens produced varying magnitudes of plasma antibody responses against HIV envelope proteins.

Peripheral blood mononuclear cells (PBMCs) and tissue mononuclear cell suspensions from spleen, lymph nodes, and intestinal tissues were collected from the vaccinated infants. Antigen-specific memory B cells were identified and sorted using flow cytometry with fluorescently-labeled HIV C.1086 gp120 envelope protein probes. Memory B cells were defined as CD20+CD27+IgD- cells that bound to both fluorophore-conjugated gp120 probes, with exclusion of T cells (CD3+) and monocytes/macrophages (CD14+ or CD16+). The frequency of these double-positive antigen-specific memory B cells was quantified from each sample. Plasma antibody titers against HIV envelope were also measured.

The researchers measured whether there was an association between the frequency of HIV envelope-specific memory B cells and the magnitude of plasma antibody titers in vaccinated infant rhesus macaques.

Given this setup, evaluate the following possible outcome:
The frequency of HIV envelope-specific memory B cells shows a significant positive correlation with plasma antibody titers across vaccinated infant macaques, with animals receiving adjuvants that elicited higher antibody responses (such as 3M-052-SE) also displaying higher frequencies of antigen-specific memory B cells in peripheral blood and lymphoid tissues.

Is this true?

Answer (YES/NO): NO